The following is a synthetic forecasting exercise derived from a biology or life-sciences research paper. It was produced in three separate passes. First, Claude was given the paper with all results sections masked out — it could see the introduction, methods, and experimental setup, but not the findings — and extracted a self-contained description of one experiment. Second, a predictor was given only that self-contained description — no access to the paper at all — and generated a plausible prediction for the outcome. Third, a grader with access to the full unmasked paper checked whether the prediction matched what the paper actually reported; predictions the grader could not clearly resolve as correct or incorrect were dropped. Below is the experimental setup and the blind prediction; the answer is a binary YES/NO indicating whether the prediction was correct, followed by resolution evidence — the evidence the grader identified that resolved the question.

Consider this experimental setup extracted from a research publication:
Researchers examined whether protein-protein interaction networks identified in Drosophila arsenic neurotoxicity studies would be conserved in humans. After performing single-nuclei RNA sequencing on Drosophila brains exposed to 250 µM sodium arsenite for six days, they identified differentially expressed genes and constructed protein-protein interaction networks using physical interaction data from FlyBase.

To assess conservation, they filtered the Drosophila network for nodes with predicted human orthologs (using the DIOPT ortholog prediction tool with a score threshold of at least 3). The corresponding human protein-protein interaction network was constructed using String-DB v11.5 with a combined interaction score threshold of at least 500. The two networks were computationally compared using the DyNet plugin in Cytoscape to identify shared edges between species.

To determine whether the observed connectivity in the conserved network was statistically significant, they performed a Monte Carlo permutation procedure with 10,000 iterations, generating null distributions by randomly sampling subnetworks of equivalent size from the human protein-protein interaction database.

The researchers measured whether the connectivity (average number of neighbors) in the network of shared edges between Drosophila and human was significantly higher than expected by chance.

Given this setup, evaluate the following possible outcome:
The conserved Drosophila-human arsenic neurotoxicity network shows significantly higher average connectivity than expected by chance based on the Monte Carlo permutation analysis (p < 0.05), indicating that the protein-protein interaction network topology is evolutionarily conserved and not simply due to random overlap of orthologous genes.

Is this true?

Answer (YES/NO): YES